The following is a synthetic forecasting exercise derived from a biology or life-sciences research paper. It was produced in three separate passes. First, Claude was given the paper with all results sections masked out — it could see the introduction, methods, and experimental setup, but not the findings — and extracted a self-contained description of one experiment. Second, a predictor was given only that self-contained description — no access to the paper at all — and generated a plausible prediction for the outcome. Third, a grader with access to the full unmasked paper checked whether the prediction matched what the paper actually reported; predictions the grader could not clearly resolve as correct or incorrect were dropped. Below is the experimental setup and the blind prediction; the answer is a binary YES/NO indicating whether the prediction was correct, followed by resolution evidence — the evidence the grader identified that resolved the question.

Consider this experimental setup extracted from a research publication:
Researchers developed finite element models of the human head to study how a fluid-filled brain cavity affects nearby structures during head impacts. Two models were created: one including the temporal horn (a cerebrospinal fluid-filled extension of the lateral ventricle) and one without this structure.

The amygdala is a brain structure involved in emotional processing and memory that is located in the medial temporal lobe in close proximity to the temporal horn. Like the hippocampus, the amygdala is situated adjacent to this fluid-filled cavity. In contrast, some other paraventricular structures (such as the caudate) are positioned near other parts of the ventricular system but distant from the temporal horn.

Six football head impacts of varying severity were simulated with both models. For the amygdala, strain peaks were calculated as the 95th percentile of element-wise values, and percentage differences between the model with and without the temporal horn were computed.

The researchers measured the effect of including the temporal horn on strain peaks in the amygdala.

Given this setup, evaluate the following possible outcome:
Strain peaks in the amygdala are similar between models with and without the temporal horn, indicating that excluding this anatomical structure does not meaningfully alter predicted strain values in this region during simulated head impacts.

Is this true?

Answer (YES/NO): NO